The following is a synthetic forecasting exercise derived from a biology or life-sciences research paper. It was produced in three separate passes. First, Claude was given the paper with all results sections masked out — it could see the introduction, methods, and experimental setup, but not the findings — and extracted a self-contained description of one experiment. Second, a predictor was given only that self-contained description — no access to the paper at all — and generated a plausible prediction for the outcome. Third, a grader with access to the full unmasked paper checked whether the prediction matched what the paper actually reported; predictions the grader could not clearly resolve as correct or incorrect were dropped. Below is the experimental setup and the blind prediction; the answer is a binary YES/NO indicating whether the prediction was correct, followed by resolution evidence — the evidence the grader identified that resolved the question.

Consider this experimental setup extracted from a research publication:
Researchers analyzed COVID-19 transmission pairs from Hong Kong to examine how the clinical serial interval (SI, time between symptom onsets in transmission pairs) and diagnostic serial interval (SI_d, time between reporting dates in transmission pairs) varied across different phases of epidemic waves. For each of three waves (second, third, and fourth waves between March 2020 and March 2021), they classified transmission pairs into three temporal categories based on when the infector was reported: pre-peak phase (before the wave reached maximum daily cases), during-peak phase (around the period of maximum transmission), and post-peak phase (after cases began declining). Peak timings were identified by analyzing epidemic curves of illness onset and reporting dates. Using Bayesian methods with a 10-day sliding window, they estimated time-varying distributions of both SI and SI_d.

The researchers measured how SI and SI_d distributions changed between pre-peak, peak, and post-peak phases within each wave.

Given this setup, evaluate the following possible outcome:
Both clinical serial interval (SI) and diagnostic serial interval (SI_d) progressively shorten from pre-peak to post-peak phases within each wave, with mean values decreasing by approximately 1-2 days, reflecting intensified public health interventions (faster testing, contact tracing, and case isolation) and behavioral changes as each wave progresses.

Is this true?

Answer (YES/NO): NO